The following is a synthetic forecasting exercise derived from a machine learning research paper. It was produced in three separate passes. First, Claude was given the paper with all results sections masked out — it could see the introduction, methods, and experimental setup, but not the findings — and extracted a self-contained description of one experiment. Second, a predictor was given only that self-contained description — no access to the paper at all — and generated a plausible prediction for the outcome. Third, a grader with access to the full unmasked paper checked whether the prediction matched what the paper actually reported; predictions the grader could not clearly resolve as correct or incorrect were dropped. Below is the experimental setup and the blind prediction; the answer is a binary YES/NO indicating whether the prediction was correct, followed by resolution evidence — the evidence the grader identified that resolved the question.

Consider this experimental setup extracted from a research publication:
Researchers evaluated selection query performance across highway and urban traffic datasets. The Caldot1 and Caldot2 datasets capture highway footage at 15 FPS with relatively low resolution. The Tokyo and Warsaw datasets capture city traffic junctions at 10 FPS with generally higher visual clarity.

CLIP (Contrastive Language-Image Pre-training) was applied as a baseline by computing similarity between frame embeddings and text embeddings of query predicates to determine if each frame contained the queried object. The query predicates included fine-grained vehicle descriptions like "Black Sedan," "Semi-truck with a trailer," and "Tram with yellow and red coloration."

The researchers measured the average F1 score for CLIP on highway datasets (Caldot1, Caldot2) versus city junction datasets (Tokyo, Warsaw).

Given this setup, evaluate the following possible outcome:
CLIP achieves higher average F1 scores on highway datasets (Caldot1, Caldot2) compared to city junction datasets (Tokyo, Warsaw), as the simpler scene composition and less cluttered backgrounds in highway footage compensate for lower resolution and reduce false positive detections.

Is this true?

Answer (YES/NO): NO